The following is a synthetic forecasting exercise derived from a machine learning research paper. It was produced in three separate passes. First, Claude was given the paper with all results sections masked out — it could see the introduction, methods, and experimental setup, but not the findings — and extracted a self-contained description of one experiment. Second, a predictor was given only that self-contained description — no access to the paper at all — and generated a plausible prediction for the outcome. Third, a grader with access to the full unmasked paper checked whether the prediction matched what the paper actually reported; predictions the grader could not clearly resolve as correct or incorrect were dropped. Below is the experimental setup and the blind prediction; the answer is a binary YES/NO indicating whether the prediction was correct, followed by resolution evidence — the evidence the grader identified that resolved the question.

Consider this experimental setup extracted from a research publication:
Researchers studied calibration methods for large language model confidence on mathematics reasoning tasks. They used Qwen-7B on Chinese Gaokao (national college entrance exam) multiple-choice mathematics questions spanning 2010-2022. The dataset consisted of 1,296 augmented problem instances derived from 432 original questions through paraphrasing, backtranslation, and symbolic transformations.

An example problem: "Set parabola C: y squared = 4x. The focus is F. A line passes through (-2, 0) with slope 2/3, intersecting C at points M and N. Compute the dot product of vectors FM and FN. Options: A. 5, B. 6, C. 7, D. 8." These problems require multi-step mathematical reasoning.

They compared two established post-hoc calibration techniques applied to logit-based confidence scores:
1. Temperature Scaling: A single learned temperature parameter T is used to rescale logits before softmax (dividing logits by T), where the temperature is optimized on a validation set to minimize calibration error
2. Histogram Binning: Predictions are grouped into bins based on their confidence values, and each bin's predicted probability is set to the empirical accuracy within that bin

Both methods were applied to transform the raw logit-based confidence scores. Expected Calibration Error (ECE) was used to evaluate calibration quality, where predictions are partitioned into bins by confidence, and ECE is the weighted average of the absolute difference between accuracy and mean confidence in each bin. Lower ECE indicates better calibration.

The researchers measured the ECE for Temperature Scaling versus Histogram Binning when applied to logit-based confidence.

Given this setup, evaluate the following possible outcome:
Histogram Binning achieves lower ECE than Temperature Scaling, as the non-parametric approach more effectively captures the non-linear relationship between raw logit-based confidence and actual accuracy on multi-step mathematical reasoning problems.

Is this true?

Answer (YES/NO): YES